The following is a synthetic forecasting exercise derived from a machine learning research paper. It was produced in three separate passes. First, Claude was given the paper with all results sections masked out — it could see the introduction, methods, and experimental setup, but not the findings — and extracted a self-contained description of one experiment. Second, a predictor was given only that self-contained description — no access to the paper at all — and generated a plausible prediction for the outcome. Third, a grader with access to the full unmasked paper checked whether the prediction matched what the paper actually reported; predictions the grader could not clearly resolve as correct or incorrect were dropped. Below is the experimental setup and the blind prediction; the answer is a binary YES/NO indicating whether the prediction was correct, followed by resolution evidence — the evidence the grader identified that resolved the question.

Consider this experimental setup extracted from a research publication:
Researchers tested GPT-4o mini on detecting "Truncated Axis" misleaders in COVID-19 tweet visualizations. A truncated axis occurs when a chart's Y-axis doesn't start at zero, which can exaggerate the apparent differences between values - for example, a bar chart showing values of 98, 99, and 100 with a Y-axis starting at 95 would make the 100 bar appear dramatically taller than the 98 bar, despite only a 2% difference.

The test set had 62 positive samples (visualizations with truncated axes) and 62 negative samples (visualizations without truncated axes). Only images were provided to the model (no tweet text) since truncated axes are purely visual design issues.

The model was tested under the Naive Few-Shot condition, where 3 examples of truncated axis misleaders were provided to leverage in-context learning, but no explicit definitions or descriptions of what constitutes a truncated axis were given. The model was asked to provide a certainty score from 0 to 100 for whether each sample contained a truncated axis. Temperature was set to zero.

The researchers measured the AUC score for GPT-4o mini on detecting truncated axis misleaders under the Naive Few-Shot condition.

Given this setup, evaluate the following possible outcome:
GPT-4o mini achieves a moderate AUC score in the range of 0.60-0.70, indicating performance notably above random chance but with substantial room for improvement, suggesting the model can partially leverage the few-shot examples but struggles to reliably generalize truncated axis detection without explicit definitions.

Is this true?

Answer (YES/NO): NO